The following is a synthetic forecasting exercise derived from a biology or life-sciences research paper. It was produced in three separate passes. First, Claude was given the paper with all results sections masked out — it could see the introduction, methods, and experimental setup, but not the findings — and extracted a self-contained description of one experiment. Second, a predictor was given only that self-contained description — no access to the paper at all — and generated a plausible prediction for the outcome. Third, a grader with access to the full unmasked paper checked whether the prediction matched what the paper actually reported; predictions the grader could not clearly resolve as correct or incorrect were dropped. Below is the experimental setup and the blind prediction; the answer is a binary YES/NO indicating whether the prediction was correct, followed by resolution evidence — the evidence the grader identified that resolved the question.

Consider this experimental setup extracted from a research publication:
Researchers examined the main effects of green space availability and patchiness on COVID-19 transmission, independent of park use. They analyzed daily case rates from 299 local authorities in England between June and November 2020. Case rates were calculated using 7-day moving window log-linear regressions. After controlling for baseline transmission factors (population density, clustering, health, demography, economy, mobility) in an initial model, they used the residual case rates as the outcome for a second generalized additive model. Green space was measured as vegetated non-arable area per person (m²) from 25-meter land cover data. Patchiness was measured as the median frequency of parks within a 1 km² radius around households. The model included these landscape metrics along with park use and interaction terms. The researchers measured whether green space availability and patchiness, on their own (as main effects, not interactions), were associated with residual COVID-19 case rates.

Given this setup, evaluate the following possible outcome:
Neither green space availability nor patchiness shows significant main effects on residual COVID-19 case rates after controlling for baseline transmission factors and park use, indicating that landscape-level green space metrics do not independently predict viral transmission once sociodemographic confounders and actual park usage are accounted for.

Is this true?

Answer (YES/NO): YES